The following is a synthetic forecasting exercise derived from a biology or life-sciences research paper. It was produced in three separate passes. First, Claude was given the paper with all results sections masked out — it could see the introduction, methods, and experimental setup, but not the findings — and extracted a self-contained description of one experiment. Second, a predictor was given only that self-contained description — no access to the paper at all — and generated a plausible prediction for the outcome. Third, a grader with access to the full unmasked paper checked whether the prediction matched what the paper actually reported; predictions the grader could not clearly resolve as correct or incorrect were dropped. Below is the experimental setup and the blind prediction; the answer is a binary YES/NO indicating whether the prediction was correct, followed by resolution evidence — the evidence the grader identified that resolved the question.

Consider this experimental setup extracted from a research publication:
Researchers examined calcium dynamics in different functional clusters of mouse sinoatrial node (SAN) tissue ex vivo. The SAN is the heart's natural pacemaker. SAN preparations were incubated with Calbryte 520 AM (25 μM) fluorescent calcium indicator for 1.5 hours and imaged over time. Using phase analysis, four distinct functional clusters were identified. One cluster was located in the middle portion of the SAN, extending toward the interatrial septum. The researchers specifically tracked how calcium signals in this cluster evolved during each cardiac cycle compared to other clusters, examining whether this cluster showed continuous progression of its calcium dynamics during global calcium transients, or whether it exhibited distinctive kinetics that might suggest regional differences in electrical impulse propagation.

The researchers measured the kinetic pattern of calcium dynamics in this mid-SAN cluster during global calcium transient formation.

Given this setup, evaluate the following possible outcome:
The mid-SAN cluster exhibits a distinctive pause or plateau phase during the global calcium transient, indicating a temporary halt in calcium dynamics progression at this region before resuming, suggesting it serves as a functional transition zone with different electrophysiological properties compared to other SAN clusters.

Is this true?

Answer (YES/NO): YES